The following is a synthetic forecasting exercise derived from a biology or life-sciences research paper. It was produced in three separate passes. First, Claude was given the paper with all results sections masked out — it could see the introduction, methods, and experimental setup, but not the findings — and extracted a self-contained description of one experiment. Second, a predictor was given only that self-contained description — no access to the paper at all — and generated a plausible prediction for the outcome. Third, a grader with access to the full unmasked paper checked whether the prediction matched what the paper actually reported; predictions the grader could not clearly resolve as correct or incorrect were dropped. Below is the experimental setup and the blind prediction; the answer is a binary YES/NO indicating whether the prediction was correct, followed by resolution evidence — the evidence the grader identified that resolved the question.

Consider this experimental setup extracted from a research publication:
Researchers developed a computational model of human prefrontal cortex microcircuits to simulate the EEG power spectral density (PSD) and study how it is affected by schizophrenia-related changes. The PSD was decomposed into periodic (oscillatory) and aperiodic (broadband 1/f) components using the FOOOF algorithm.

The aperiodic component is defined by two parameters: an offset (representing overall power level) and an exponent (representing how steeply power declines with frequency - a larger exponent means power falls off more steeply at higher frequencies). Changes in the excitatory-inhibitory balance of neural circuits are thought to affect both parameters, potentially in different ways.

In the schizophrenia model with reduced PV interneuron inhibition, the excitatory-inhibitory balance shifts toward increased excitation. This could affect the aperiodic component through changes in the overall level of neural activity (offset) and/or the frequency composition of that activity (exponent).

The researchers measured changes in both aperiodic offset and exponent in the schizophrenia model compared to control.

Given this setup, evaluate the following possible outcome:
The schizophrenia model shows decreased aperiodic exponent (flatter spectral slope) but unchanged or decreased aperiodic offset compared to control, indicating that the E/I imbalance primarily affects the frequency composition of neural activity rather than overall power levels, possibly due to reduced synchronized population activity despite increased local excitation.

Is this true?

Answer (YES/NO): NO